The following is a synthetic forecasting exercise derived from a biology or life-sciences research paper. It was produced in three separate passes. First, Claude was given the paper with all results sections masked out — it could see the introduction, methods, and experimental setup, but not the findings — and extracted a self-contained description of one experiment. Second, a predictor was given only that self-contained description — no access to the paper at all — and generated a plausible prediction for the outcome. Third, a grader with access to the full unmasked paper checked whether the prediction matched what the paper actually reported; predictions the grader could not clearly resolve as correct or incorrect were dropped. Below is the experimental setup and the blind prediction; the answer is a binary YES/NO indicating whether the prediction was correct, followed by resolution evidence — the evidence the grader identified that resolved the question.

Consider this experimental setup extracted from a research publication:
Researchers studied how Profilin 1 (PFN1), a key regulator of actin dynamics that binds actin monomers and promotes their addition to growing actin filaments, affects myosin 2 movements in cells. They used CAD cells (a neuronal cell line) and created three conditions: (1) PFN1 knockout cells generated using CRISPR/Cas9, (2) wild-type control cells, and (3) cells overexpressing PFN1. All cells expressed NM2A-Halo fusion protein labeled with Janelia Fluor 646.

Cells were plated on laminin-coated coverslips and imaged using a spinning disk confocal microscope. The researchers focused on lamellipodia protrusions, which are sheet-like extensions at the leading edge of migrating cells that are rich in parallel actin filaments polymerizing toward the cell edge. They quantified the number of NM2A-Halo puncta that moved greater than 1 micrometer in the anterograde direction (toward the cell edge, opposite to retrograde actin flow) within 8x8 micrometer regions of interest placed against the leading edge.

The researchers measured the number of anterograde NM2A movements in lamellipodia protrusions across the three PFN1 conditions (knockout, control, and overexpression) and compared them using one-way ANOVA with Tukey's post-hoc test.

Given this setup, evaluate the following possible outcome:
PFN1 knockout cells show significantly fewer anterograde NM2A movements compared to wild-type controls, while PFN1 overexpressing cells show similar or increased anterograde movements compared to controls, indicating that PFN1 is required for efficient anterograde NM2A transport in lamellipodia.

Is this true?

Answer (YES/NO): YES